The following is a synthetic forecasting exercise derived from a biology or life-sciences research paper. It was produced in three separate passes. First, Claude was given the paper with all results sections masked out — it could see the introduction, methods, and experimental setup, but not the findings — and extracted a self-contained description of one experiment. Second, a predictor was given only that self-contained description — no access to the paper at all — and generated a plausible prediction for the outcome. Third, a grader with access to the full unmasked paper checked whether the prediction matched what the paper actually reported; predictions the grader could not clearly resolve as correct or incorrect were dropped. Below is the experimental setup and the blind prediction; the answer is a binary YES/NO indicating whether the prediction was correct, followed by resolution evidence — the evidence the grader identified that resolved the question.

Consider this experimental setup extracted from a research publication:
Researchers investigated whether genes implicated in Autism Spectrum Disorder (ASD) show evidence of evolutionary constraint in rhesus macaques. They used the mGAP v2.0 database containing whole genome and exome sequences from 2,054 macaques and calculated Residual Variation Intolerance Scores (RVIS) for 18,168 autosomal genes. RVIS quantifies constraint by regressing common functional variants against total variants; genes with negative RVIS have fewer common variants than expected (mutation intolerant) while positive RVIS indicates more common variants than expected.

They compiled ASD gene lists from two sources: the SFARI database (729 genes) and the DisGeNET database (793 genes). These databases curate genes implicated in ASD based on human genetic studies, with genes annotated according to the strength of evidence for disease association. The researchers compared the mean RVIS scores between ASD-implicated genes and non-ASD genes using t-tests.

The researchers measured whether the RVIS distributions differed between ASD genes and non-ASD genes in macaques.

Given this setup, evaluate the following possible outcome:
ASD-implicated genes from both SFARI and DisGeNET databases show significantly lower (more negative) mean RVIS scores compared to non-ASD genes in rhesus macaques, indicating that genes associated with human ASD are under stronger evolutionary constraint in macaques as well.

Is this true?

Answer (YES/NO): YES